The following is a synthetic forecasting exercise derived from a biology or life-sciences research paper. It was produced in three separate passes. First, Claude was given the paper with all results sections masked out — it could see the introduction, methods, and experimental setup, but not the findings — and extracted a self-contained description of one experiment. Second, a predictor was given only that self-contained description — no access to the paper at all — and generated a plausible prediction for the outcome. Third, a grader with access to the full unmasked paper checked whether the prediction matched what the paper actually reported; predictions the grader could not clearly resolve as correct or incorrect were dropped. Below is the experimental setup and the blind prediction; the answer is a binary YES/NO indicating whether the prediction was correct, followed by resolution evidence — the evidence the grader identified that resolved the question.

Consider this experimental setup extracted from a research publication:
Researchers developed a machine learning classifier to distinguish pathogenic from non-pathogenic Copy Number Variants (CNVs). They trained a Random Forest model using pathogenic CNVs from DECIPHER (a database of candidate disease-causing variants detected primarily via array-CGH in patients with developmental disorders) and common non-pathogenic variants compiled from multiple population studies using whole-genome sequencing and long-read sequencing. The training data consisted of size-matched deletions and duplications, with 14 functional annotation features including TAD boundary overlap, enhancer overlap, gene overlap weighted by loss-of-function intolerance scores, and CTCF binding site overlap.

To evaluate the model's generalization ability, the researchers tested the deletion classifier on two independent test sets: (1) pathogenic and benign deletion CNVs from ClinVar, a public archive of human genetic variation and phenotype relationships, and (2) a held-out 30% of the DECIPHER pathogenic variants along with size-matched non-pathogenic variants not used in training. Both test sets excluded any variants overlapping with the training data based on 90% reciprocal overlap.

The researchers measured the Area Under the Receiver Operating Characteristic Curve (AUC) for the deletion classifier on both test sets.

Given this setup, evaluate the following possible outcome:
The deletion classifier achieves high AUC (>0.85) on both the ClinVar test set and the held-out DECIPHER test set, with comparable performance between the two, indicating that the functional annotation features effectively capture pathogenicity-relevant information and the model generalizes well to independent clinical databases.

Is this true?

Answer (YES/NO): NO